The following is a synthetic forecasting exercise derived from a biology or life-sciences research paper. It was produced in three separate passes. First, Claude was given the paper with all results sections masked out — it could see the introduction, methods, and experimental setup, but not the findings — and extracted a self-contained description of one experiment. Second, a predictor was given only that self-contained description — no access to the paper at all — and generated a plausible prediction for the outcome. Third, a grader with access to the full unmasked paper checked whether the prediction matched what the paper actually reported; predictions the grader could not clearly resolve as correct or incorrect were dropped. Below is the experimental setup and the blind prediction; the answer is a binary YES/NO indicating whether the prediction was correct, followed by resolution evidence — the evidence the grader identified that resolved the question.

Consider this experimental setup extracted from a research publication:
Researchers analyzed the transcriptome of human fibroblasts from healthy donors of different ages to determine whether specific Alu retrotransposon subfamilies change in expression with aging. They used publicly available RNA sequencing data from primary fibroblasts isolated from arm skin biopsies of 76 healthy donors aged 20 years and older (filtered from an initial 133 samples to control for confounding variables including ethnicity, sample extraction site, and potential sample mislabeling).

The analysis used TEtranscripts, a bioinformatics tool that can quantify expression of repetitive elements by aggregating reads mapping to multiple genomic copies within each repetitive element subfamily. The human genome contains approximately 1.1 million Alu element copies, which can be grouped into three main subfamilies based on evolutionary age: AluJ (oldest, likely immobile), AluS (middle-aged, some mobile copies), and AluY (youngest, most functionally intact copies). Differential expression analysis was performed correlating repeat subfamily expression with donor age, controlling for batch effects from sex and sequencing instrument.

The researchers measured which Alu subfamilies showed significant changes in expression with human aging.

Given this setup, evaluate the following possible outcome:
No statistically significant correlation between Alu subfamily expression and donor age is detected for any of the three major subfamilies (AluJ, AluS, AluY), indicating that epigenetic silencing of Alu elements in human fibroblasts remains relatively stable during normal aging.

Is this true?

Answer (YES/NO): NO